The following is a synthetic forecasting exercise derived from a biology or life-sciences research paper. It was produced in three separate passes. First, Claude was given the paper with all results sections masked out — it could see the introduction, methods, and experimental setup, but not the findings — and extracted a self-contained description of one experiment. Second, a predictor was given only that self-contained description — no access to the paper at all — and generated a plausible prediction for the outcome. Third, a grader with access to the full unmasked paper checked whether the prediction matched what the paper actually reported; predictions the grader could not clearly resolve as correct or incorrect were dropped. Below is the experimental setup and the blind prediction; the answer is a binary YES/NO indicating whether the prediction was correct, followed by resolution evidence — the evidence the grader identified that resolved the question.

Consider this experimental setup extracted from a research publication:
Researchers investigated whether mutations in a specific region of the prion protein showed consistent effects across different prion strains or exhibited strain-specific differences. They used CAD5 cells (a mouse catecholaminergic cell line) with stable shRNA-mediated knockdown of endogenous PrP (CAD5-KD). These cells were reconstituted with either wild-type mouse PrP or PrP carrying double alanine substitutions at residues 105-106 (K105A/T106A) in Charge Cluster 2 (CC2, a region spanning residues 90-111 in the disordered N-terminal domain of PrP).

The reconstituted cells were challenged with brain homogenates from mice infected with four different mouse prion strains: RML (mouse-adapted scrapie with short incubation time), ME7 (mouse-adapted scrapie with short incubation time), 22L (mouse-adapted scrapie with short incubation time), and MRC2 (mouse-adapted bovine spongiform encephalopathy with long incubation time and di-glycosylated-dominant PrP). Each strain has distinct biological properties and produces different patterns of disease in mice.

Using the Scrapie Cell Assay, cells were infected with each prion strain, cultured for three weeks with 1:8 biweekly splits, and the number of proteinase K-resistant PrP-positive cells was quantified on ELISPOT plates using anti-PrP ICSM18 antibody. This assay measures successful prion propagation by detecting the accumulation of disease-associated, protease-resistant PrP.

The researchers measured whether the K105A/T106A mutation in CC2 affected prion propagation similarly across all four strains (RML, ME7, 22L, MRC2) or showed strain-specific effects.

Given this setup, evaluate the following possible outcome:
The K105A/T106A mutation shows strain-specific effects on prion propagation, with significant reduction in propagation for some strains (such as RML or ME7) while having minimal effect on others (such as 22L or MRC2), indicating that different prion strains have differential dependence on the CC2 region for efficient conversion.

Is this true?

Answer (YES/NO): YES